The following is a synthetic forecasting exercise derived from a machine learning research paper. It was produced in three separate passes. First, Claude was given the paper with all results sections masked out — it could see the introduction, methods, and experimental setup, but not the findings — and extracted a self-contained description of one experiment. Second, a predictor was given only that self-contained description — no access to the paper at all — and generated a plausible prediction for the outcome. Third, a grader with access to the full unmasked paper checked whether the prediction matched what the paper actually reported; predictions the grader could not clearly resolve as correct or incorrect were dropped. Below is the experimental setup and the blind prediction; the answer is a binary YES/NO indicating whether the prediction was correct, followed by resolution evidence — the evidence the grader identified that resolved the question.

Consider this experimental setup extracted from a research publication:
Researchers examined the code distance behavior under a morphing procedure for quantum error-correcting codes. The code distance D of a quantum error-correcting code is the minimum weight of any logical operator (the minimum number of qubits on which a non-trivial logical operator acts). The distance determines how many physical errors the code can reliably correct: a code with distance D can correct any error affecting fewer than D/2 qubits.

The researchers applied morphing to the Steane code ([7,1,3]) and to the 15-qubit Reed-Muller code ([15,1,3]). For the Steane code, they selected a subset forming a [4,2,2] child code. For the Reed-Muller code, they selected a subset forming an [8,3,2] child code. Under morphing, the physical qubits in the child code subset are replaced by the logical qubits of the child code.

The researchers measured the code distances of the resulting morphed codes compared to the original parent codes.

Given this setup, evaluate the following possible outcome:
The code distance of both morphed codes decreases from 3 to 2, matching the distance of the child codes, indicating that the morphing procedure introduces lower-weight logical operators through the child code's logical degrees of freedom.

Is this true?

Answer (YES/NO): YES